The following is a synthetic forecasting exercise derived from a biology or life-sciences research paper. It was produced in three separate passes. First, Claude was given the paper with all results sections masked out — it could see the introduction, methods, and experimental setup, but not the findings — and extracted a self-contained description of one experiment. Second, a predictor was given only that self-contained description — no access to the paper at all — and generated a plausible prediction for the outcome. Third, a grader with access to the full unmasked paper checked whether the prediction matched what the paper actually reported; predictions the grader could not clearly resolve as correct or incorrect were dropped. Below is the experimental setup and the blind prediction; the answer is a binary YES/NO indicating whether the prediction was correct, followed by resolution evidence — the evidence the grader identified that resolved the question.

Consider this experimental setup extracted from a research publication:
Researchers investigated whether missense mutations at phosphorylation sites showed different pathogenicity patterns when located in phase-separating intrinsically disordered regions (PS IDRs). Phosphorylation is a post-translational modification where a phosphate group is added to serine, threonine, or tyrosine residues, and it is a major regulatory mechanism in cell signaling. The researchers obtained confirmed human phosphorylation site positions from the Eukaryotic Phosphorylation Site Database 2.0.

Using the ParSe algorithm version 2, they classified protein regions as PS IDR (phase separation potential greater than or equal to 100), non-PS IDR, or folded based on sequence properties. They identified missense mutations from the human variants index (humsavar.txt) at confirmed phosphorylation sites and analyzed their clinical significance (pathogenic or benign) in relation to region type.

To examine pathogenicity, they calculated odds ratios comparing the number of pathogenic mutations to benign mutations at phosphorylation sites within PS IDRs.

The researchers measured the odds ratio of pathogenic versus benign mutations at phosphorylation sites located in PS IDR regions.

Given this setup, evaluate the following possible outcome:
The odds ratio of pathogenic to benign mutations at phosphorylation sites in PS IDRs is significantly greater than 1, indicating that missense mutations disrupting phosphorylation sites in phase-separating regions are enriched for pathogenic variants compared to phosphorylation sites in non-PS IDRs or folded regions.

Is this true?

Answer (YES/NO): NO